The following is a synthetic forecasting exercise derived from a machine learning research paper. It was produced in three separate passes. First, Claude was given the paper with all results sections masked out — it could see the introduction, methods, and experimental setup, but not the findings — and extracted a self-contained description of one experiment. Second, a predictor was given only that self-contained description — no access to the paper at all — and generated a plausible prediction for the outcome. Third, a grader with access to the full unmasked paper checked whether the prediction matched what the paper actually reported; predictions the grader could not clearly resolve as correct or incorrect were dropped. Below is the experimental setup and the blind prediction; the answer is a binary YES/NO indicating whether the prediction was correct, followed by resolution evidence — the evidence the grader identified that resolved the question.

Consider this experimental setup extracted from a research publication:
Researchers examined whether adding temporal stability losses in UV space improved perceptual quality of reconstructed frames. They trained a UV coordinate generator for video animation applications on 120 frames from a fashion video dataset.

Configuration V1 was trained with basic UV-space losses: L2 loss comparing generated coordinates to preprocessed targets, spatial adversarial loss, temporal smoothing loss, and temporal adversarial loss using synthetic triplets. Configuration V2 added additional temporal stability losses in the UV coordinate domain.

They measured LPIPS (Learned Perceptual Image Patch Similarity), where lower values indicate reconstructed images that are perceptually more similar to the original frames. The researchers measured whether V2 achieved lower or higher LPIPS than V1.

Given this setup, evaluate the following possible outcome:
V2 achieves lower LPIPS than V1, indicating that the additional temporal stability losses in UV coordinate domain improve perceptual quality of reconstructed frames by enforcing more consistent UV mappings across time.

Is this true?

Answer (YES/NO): YES